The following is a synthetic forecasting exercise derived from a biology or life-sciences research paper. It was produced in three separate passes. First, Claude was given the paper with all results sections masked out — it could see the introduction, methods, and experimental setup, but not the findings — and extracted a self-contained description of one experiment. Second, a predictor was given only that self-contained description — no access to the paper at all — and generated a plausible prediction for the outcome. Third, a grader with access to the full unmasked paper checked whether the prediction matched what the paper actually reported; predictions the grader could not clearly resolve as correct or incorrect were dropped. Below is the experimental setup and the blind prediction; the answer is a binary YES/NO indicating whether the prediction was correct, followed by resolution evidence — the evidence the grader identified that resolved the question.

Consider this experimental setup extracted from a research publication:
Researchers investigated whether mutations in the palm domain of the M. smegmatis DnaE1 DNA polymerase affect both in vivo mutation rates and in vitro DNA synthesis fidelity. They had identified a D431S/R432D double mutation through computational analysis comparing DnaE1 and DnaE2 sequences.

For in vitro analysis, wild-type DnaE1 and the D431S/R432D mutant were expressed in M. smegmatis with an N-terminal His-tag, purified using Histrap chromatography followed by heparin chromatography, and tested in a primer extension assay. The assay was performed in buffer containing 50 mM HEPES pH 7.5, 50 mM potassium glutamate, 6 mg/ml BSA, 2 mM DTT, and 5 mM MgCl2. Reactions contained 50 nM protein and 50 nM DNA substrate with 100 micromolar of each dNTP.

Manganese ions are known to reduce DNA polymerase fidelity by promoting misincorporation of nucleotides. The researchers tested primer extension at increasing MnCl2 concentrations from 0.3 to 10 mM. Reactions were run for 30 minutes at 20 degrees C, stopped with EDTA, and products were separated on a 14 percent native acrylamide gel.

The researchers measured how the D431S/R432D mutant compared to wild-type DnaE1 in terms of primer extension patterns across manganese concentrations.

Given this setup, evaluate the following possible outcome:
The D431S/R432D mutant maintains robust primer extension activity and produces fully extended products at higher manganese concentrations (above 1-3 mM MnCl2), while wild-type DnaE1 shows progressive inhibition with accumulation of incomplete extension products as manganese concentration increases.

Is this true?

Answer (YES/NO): NO